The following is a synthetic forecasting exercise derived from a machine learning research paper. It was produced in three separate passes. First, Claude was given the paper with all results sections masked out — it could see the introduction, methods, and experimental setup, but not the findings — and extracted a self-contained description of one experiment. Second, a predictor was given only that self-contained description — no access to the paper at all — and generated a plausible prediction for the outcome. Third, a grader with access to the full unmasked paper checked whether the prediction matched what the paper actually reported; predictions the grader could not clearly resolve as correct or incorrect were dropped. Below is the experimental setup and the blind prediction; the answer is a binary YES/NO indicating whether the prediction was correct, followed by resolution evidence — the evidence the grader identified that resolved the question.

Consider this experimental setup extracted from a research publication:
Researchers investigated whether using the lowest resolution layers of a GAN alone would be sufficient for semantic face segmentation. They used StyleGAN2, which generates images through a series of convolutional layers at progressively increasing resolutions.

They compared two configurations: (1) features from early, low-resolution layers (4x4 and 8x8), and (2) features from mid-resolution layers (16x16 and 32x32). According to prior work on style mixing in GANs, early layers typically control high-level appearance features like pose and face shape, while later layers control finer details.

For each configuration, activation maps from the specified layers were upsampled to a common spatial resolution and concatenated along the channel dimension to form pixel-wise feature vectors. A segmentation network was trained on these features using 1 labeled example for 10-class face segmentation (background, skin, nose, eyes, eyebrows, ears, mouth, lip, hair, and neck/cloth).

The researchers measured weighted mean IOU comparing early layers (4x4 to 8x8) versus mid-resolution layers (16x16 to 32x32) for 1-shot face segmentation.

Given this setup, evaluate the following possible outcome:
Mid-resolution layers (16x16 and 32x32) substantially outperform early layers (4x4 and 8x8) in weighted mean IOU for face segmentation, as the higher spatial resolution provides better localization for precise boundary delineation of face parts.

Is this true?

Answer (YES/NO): YES